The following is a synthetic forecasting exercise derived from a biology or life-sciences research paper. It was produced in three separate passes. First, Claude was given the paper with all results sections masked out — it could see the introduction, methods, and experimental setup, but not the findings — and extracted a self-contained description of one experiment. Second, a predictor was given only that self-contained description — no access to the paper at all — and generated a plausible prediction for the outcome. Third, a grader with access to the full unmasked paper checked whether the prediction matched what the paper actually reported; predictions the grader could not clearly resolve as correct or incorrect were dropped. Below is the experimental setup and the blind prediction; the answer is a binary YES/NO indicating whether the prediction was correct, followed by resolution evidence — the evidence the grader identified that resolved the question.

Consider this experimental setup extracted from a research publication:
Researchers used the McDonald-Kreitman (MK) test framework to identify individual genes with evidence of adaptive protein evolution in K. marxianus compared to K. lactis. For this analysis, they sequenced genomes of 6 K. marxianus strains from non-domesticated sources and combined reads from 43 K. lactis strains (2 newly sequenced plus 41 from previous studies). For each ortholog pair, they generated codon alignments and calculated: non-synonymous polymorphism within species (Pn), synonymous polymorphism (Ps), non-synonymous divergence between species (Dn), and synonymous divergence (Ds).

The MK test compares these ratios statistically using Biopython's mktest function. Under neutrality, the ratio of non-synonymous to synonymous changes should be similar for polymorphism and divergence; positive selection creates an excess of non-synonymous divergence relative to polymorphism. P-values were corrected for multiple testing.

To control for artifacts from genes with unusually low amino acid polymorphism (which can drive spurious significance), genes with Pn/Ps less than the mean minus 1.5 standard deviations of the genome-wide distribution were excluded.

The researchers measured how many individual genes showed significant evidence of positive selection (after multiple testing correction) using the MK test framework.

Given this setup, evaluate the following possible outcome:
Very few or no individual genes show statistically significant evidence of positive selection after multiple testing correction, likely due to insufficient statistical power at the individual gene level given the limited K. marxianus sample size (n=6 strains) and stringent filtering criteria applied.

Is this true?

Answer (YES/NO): YES